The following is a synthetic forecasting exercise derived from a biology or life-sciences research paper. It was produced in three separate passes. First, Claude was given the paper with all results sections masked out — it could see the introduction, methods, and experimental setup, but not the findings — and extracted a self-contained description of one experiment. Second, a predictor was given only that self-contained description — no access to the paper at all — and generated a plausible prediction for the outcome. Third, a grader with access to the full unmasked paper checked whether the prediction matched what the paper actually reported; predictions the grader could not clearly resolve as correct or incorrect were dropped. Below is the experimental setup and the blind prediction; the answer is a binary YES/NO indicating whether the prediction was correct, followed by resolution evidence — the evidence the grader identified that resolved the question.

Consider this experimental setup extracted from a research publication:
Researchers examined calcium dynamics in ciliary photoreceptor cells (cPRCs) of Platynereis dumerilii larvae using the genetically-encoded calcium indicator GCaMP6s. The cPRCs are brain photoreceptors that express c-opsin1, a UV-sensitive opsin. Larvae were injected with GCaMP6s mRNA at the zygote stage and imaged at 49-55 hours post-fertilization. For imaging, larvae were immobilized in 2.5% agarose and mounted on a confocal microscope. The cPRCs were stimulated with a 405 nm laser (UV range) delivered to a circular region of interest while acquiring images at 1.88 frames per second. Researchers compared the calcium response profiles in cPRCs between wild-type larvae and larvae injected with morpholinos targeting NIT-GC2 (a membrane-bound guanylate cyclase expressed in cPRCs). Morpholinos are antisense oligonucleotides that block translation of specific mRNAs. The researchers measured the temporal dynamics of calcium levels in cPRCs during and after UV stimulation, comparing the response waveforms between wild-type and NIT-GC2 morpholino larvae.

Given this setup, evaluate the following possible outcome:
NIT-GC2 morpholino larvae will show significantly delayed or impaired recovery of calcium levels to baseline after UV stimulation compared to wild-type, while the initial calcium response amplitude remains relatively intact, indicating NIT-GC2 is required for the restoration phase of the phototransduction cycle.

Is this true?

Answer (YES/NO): NO